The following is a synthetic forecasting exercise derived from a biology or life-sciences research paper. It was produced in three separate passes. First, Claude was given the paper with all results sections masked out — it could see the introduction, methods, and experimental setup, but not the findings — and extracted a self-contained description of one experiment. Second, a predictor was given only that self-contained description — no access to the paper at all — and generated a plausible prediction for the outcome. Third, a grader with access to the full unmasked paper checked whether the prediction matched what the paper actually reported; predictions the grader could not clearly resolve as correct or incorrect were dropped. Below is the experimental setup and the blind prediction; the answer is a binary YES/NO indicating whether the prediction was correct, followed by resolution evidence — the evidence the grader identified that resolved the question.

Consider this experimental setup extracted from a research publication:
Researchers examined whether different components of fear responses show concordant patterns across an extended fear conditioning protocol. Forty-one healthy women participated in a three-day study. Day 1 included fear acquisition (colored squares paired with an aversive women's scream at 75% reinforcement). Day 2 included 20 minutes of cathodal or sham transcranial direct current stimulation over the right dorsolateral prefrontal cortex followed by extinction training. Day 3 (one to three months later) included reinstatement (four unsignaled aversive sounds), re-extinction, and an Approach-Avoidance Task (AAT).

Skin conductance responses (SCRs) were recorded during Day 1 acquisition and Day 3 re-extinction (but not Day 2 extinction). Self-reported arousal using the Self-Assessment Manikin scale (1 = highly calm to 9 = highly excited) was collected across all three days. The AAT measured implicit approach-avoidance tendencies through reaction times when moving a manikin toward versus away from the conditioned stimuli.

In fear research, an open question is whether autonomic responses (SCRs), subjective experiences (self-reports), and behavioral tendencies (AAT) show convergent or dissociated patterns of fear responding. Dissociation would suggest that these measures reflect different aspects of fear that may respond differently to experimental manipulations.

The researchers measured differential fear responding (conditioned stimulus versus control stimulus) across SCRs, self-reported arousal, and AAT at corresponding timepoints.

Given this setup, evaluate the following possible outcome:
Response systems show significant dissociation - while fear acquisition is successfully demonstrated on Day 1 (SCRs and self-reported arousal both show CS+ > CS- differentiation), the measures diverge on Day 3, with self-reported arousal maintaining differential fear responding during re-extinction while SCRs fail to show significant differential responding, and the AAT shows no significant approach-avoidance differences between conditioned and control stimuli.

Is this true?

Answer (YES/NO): NO